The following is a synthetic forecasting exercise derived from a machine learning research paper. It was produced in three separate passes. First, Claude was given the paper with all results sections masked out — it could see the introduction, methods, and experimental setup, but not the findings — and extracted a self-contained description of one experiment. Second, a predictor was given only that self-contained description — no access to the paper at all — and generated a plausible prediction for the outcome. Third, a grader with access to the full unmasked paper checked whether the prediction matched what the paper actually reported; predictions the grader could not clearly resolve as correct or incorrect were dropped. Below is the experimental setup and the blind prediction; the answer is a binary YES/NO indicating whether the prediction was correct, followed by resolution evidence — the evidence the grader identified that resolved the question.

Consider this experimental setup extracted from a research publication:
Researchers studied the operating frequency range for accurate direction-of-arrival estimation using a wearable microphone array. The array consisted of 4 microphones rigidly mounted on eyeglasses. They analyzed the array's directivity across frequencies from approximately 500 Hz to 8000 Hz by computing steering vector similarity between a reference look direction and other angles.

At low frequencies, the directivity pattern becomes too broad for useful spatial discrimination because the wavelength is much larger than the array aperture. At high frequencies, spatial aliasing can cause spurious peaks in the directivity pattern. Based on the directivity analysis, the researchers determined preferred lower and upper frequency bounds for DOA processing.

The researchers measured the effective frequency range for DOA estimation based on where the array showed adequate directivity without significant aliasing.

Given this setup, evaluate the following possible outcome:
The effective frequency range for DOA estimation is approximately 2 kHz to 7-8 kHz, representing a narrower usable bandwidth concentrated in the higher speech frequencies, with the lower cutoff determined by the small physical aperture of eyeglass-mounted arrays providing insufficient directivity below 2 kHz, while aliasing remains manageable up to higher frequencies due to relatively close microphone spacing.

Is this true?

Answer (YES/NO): NO